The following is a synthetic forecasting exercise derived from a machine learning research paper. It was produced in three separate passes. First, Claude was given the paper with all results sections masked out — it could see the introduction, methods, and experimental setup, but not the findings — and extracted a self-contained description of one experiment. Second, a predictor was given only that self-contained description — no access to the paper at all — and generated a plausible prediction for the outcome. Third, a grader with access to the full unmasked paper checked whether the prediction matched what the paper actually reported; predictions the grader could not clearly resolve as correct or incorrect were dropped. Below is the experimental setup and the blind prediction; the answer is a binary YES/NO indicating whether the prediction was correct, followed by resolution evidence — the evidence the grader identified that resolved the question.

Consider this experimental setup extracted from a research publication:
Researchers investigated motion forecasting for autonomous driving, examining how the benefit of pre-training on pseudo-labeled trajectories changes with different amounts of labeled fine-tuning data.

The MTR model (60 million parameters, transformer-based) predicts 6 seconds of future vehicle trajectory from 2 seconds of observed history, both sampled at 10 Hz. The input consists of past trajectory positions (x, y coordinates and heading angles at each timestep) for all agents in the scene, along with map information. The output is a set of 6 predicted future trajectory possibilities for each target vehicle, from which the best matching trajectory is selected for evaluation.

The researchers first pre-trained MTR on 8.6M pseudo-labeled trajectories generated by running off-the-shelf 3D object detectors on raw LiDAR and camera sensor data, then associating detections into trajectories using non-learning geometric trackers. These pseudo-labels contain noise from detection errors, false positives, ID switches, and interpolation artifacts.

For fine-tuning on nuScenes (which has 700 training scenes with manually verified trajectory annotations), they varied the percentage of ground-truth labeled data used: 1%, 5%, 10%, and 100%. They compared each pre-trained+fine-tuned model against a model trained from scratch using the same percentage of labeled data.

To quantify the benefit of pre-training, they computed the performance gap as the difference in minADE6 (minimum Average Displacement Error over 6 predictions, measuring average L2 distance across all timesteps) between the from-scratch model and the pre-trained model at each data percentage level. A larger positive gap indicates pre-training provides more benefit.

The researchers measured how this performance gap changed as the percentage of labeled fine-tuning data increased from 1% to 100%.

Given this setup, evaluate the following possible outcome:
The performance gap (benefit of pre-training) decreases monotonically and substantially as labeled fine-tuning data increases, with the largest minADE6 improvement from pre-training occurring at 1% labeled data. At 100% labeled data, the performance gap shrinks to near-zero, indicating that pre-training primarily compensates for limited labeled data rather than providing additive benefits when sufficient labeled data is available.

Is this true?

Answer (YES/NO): NO